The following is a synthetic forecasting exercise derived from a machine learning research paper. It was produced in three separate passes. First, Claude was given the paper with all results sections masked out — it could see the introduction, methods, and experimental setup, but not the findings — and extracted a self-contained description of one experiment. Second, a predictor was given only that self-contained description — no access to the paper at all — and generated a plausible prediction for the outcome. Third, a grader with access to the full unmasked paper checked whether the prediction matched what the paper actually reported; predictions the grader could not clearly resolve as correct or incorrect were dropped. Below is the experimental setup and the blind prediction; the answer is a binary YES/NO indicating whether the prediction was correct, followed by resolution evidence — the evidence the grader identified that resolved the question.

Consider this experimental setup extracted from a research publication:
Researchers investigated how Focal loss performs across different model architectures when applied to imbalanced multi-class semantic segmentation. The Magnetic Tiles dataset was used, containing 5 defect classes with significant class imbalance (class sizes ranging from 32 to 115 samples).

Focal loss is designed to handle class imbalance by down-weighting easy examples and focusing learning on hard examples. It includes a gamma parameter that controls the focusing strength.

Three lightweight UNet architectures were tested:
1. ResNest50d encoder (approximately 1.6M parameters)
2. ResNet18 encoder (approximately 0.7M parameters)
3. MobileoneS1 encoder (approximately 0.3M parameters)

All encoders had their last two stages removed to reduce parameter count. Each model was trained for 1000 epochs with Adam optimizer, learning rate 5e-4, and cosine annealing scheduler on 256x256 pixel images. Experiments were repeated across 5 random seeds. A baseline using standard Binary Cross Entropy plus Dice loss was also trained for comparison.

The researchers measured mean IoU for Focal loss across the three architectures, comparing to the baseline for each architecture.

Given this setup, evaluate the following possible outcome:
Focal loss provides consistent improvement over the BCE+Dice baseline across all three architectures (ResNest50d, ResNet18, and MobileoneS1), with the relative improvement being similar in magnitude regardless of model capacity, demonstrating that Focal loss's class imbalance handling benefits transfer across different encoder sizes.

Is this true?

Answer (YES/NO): NO